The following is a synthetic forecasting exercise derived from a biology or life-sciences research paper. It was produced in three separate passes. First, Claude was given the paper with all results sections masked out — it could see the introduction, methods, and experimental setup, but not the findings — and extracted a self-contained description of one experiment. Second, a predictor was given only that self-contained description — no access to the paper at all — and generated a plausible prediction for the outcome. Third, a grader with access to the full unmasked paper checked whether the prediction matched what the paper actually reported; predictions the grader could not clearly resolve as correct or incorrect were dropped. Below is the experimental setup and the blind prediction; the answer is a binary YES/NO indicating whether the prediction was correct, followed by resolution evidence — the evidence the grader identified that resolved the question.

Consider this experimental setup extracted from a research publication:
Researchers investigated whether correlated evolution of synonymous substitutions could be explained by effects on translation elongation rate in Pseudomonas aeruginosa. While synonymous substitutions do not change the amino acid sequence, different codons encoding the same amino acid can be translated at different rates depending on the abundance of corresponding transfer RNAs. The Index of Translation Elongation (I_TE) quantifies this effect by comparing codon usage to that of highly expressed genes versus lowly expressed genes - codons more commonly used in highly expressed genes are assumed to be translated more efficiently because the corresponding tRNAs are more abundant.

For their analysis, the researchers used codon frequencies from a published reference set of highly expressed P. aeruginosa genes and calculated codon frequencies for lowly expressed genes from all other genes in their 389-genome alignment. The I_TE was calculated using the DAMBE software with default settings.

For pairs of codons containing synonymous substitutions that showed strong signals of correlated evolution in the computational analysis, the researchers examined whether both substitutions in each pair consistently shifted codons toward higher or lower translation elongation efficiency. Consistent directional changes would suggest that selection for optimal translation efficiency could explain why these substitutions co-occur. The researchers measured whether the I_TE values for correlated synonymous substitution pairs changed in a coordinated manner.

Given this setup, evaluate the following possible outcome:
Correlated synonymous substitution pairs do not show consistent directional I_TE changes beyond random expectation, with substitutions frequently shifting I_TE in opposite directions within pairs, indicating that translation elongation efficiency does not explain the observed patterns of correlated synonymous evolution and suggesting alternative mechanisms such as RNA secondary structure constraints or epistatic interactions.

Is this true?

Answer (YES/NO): NO